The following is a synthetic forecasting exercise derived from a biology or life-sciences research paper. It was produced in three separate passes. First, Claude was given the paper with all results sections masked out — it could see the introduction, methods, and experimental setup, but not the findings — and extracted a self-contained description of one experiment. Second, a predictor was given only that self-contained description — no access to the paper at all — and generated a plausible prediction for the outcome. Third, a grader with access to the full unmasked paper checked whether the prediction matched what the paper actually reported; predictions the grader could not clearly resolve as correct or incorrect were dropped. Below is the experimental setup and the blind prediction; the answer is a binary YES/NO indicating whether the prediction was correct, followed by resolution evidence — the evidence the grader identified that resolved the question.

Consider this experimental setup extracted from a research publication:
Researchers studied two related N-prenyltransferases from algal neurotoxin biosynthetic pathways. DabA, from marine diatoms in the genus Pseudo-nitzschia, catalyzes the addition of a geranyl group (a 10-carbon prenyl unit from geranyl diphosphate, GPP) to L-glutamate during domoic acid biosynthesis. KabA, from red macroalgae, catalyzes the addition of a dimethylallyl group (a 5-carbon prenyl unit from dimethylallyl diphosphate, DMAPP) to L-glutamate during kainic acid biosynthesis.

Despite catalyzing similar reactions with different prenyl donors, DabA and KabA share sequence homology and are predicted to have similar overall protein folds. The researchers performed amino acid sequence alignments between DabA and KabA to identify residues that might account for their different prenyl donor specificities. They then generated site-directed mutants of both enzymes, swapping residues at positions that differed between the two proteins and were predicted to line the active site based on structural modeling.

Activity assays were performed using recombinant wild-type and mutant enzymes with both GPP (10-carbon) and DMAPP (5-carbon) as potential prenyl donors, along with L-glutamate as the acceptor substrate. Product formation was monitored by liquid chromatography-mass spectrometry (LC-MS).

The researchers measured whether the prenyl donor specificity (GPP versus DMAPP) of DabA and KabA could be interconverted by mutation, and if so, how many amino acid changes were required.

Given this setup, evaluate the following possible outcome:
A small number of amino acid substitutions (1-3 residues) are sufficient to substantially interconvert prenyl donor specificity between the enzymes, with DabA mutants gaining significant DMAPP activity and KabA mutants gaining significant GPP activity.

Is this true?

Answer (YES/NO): YES